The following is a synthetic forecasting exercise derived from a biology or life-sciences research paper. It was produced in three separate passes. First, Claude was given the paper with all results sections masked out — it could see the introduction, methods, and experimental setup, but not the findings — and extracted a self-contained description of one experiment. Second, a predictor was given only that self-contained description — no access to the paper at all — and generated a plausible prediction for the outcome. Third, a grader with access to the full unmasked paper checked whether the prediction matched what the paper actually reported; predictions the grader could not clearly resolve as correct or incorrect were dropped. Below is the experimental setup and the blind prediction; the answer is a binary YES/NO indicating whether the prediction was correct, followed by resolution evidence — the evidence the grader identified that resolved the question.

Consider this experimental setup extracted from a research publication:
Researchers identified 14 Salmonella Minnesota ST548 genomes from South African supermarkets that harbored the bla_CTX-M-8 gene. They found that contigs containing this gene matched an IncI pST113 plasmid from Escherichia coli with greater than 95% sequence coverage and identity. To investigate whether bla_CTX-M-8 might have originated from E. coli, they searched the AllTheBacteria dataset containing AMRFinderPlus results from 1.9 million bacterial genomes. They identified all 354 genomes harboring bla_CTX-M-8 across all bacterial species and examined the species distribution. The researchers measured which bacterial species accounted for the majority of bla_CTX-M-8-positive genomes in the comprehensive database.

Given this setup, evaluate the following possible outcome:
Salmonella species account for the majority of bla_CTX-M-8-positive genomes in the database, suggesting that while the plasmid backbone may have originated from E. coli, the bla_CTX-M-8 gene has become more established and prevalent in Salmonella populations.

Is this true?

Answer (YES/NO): NO